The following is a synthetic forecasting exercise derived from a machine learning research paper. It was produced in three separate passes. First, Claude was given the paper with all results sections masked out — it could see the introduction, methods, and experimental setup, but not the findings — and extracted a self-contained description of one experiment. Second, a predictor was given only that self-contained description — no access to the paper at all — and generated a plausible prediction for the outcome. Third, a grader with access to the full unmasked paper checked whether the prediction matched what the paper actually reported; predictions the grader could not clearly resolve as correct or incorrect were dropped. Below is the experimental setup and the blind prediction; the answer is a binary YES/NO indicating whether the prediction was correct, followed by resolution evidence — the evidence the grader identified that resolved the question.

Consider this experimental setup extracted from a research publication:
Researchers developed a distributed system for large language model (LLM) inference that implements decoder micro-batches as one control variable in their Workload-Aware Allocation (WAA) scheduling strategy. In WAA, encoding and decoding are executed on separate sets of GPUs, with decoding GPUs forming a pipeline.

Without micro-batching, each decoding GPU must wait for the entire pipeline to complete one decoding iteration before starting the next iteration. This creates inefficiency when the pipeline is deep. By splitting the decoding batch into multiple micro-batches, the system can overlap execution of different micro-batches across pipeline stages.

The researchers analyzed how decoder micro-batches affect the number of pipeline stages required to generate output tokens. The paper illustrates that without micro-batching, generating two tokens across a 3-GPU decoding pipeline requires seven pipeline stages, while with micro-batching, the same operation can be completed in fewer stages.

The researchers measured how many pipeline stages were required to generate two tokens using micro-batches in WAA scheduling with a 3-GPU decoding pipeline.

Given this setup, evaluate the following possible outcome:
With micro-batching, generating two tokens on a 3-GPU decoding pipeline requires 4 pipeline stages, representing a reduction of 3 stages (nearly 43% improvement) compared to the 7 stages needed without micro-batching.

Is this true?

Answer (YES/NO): NO